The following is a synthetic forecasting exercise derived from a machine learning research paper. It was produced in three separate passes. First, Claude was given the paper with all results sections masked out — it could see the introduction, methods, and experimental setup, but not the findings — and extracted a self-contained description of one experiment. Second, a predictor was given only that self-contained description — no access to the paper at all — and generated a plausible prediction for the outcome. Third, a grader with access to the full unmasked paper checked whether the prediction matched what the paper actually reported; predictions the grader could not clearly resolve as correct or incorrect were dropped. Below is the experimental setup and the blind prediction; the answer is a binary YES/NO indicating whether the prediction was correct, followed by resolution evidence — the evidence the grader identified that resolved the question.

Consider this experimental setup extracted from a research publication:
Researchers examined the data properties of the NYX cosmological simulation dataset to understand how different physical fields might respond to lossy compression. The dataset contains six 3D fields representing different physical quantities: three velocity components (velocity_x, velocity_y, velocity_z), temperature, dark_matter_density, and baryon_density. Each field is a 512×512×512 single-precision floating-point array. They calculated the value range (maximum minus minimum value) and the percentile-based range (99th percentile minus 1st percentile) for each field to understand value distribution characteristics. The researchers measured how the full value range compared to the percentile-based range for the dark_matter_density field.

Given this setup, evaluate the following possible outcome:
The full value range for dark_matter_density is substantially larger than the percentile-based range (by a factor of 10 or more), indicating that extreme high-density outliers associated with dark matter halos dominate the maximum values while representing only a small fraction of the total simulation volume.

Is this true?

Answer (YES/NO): YES